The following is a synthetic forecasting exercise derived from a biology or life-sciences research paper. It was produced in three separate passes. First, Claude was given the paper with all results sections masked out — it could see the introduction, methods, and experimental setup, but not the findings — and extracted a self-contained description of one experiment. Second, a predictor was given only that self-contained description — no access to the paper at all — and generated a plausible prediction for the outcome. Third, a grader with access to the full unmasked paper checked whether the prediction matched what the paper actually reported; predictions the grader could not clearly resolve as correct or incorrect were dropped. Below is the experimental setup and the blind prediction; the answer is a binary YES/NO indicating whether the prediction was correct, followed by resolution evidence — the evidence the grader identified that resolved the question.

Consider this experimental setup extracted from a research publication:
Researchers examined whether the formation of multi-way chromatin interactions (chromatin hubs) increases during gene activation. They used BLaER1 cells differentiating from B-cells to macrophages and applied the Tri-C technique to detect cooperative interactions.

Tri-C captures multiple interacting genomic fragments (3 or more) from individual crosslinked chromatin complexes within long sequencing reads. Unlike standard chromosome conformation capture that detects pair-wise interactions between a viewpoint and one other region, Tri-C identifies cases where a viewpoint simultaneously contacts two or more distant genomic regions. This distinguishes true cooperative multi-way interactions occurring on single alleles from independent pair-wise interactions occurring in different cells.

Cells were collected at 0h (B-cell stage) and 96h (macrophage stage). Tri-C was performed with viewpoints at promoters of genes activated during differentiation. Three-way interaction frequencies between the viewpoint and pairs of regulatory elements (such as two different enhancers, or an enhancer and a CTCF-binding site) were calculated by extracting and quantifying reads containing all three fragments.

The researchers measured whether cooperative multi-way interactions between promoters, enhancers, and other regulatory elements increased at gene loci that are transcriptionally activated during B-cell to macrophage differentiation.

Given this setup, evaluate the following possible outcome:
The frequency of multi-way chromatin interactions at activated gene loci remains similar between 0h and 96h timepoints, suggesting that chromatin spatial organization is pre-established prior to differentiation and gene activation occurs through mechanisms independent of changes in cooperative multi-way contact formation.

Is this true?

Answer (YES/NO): NO